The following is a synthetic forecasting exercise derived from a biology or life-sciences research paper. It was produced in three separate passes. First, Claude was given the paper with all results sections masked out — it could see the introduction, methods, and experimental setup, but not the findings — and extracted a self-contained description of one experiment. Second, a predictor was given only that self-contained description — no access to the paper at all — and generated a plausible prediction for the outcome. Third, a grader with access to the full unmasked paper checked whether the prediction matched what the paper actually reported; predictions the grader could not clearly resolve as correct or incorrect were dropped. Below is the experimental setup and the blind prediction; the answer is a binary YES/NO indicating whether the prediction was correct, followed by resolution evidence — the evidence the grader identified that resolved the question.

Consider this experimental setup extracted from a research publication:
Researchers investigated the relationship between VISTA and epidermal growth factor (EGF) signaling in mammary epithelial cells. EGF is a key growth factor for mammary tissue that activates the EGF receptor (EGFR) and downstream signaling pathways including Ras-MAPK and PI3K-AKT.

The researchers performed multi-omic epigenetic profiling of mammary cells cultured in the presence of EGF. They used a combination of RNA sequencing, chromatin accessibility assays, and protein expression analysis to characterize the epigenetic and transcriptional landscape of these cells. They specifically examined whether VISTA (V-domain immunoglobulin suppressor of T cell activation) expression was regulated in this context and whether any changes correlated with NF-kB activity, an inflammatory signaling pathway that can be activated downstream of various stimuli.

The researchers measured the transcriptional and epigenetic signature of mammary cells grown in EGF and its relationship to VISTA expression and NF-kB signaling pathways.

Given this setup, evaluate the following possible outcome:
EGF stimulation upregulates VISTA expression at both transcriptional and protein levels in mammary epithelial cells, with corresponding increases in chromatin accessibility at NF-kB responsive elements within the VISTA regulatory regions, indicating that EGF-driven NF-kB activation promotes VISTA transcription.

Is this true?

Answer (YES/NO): NO